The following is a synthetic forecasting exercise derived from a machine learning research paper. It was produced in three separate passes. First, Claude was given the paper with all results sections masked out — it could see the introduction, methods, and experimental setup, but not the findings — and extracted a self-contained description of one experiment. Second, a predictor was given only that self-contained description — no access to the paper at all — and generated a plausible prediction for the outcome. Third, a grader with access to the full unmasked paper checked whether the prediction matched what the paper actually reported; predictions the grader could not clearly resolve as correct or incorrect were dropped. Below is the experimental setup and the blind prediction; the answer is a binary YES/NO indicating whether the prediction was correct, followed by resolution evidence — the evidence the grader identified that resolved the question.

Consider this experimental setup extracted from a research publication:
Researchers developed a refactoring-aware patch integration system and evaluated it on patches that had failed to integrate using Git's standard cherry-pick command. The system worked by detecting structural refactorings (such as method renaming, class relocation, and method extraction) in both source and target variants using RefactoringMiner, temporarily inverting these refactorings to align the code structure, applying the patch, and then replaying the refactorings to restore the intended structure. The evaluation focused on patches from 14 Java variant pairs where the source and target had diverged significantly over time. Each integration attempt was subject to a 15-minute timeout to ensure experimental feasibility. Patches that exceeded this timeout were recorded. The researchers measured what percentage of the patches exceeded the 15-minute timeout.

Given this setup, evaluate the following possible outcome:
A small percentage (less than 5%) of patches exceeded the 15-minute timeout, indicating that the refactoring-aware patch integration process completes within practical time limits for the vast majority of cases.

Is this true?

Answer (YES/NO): NO